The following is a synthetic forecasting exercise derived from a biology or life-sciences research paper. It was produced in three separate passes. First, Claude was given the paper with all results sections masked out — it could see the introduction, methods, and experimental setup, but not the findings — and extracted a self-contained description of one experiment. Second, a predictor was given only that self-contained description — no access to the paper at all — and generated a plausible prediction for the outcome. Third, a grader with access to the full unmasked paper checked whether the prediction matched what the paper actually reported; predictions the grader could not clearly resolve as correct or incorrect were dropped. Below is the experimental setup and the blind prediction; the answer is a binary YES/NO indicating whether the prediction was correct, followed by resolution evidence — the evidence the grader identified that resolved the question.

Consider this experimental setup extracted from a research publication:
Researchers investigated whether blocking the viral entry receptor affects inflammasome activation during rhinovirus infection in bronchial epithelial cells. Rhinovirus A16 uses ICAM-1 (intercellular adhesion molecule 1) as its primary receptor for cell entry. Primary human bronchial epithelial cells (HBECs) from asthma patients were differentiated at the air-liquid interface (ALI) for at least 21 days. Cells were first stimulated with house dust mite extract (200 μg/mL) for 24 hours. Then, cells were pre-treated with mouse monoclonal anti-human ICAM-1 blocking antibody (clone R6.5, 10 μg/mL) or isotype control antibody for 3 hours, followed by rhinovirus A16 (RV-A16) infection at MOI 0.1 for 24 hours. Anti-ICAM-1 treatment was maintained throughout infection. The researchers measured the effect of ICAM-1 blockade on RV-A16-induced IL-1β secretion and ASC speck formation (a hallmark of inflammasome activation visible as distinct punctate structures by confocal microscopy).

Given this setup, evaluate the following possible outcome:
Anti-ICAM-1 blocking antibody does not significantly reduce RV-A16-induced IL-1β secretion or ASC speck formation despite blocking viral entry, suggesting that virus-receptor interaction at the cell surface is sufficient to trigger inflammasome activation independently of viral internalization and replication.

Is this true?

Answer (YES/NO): NO